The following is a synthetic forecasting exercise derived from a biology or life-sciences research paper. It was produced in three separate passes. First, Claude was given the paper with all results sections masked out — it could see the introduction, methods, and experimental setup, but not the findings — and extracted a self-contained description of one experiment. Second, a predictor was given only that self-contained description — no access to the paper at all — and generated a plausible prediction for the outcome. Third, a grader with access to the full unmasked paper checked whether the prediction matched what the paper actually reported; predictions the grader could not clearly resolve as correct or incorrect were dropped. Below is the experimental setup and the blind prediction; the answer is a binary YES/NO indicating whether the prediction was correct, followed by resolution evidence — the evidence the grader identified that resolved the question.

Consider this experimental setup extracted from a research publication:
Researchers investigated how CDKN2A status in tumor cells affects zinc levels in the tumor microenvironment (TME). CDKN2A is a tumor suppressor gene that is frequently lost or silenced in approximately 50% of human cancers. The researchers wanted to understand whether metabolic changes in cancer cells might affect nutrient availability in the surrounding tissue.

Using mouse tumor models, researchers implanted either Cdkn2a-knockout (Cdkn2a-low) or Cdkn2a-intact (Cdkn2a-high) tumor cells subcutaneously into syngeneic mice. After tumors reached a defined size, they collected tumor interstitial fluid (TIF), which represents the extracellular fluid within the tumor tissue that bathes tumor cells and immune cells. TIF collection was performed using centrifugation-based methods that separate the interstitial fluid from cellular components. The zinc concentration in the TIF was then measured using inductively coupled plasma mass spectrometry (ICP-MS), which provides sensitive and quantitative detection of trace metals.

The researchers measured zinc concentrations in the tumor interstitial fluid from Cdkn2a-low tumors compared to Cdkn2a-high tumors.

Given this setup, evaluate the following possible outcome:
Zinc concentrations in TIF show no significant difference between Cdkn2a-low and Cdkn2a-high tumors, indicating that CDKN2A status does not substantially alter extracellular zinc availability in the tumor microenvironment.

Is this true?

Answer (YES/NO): NO